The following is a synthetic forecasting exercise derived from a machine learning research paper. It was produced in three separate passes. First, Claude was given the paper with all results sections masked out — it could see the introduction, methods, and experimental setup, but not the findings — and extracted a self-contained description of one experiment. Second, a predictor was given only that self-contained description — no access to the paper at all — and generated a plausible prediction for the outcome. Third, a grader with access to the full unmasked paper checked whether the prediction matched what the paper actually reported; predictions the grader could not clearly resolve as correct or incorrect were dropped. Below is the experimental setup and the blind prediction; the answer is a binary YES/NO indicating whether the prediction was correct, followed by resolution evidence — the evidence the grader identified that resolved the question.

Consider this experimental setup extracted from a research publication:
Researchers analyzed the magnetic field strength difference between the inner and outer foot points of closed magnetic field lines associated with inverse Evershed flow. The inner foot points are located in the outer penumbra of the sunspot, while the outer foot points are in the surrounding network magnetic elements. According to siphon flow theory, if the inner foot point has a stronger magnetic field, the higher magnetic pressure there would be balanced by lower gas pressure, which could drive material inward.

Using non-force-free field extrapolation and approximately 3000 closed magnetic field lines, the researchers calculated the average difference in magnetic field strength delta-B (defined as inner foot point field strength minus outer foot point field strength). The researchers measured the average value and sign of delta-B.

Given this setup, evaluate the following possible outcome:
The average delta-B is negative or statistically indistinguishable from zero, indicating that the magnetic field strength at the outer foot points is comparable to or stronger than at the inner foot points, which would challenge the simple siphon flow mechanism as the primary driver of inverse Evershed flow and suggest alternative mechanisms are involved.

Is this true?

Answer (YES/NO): NO